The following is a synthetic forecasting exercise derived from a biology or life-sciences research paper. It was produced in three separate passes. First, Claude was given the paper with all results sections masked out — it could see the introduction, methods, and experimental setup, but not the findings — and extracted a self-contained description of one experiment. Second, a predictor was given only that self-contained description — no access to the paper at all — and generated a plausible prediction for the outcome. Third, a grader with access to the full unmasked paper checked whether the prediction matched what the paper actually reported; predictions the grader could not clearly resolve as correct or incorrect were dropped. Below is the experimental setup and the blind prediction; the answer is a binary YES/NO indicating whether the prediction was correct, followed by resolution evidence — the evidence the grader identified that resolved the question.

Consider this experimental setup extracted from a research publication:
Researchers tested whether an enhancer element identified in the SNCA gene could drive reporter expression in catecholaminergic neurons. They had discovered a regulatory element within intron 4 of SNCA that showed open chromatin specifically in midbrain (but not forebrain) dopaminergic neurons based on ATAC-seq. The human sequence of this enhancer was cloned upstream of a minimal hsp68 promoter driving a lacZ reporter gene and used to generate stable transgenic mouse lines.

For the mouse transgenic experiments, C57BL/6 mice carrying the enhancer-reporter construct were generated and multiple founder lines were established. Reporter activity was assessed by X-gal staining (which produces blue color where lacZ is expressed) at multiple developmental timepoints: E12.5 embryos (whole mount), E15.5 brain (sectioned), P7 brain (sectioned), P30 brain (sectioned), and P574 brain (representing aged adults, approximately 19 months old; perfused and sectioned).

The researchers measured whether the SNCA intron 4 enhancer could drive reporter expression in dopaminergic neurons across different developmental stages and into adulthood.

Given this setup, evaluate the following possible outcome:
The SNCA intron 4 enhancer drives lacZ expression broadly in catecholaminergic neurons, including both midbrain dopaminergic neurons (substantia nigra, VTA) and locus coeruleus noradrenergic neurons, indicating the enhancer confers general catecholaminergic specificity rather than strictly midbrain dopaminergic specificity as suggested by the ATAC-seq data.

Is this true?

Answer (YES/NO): NO